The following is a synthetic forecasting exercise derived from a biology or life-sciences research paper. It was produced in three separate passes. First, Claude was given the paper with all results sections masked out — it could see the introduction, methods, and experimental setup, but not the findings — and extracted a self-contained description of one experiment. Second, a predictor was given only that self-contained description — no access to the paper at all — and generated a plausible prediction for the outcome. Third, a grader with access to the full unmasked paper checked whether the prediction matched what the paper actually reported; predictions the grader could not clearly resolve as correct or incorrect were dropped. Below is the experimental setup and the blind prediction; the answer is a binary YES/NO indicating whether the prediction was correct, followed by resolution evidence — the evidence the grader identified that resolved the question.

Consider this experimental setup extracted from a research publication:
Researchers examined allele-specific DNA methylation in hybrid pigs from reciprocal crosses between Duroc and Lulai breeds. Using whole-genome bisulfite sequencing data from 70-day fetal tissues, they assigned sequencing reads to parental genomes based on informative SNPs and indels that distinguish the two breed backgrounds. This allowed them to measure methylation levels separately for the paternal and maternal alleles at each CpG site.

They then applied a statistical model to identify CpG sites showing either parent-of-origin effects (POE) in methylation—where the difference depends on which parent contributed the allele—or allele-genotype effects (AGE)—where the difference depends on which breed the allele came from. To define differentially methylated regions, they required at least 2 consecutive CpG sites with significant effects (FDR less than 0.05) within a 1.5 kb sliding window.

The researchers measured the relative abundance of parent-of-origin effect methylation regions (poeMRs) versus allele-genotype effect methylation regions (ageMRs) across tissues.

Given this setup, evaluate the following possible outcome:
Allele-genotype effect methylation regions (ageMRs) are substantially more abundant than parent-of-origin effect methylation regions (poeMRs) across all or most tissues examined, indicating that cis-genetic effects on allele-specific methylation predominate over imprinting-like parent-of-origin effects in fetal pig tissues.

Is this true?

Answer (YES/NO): YES